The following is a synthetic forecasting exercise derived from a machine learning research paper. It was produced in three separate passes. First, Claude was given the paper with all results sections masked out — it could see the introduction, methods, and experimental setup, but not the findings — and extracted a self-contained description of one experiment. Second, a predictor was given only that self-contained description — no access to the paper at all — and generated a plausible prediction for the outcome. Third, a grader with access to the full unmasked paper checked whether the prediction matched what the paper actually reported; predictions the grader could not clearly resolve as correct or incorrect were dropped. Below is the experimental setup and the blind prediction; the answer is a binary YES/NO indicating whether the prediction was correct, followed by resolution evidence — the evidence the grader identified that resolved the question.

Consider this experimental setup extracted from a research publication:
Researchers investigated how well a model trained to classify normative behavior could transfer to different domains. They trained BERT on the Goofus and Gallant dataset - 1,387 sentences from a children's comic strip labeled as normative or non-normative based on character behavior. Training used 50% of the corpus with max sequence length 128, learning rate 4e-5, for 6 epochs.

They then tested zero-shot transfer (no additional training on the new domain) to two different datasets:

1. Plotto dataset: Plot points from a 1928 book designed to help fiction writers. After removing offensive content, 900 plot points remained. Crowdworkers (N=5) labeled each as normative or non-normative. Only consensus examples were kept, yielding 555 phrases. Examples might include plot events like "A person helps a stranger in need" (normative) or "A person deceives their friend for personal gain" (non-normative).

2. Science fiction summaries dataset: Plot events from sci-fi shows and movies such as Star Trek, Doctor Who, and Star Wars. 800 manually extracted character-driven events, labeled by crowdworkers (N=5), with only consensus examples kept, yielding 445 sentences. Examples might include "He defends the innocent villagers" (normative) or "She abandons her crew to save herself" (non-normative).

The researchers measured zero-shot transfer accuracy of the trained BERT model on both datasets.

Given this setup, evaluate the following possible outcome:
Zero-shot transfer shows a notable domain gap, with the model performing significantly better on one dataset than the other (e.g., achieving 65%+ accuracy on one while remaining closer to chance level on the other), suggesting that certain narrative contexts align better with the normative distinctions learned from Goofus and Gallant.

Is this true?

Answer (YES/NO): NO